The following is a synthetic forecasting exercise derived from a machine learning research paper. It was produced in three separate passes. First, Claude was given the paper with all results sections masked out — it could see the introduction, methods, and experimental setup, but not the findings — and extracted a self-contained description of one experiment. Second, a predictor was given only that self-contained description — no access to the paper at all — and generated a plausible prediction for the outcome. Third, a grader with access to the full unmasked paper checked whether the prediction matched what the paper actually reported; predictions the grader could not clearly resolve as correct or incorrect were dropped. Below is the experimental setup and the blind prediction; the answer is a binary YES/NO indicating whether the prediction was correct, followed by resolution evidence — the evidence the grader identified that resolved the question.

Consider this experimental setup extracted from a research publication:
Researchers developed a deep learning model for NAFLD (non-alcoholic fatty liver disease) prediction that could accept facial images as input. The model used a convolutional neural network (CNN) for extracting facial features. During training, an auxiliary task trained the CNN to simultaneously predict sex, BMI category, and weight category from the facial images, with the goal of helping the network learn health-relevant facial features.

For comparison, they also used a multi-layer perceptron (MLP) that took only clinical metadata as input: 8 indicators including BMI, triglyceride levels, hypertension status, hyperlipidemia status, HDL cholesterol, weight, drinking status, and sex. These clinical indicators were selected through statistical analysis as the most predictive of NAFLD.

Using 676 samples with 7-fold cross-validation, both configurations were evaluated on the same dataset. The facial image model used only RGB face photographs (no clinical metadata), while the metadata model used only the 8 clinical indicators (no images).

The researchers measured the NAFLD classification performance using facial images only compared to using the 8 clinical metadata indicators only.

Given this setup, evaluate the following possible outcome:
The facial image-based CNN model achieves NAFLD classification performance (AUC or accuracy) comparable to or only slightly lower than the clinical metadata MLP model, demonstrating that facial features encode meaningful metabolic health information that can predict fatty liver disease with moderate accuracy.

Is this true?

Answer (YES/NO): YES